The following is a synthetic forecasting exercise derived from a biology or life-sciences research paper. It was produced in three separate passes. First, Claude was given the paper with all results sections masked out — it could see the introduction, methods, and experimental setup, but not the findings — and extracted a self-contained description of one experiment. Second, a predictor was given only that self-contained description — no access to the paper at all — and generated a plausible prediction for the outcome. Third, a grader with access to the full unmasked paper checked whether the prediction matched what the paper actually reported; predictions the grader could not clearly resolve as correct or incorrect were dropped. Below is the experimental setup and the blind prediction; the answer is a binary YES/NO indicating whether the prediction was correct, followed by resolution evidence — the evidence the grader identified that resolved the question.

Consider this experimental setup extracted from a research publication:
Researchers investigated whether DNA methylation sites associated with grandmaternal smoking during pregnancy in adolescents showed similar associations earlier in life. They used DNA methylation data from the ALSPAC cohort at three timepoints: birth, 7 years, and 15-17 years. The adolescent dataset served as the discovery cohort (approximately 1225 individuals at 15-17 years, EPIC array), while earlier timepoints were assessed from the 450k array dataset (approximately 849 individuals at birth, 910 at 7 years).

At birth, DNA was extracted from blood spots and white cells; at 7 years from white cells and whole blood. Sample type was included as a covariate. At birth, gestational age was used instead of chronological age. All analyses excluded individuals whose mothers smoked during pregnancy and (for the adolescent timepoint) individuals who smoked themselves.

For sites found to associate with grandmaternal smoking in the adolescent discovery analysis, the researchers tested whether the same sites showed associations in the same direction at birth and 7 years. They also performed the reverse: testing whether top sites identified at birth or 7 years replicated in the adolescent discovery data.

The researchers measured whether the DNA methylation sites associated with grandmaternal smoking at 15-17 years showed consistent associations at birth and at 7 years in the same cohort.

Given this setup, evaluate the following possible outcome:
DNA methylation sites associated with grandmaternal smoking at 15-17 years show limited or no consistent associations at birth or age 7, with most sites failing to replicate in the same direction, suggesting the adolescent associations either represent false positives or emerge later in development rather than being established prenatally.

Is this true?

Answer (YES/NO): YES